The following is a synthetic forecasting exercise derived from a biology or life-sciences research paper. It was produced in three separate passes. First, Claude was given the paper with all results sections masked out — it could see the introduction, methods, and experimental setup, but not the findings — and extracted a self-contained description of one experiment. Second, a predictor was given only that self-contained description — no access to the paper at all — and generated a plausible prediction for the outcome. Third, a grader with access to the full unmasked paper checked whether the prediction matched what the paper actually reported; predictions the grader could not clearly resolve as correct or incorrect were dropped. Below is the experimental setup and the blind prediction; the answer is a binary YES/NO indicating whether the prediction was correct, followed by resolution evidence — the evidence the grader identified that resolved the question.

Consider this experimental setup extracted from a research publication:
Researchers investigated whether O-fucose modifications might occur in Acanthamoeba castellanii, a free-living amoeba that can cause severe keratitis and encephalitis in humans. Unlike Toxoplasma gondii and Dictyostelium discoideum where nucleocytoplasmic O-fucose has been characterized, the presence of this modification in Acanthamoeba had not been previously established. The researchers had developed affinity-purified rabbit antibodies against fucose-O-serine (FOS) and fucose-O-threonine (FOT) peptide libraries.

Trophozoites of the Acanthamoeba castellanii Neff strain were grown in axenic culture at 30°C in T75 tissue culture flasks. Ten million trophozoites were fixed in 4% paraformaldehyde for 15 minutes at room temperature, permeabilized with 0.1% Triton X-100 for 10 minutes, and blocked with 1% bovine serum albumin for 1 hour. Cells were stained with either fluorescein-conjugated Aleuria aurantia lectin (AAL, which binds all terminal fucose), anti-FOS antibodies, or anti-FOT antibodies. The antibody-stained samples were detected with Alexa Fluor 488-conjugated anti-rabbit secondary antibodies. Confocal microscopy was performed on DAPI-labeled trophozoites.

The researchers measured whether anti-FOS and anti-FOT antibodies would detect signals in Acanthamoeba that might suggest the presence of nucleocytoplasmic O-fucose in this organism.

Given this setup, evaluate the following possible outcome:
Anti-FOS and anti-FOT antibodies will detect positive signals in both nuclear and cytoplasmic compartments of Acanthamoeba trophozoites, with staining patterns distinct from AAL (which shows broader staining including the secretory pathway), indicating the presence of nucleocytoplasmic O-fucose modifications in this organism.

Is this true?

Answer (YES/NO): NO